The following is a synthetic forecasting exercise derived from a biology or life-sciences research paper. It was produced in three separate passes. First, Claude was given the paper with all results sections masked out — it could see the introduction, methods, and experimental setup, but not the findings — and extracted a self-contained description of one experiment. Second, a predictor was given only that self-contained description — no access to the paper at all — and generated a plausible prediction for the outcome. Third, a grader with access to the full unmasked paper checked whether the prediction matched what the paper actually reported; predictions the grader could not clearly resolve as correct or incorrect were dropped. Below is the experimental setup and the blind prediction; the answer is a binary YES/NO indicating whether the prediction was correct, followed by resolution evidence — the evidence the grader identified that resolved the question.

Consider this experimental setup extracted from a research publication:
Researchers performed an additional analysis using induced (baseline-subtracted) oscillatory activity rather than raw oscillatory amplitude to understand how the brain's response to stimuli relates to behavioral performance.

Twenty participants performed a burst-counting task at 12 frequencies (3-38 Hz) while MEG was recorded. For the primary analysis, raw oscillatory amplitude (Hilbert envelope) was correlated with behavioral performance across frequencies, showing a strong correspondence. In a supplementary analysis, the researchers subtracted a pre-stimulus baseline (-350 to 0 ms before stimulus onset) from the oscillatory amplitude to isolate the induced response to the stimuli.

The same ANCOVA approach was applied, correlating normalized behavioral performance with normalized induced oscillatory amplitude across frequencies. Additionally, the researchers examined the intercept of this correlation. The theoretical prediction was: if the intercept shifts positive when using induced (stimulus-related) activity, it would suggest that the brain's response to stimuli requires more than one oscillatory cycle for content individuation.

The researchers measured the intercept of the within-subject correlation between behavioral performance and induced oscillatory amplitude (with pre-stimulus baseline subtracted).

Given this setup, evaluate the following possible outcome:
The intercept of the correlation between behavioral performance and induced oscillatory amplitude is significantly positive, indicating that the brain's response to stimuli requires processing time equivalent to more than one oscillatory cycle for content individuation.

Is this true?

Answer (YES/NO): NO